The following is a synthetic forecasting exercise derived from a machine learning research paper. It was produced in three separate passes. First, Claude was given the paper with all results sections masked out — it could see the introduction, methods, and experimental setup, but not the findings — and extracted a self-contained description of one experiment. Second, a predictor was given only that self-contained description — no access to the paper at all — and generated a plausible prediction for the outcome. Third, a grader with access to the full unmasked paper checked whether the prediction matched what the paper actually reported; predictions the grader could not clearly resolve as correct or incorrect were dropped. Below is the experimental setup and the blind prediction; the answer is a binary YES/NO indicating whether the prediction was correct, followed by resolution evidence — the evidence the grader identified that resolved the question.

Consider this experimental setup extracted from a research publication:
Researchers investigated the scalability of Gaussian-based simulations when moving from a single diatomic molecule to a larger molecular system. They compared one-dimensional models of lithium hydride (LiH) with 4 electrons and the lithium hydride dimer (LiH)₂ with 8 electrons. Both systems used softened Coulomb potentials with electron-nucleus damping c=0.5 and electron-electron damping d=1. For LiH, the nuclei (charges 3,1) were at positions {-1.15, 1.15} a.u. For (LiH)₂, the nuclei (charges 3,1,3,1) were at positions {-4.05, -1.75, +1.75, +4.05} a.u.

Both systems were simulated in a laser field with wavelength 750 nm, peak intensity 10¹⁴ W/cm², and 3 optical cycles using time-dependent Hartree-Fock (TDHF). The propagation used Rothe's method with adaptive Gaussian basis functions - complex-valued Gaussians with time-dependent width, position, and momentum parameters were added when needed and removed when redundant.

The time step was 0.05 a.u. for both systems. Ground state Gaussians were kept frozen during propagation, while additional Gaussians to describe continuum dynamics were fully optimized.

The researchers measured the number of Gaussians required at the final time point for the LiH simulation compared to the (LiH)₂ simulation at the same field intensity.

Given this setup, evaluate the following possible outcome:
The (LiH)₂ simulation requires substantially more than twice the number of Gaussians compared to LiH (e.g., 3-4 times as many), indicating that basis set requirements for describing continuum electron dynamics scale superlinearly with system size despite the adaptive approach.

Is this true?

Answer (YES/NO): NO